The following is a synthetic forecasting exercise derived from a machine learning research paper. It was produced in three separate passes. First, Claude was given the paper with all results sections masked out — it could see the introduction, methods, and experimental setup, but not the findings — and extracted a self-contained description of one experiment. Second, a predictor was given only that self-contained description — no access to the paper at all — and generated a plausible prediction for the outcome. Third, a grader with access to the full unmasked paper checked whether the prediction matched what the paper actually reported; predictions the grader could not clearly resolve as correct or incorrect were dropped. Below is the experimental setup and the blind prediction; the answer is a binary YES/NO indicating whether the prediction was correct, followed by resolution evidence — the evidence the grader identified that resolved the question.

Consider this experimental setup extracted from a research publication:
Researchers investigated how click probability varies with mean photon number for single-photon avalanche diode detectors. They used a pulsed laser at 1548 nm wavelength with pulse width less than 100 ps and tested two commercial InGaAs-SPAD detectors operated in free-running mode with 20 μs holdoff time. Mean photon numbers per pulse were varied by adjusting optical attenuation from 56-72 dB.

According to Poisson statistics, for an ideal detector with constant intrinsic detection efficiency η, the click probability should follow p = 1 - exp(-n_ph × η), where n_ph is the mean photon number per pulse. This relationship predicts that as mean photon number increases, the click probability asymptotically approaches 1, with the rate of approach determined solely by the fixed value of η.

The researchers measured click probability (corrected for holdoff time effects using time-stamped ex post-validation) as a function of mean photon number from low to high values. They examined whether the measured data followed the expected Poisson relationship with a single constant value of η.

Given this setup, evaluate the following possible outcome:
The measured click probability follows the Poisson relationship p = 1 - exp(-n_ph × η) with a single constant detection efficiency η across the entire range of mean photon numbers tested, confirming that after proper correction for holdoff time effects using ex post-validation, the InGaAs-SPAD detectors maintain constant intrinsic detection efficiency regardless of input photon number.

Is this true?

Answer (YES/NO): NO